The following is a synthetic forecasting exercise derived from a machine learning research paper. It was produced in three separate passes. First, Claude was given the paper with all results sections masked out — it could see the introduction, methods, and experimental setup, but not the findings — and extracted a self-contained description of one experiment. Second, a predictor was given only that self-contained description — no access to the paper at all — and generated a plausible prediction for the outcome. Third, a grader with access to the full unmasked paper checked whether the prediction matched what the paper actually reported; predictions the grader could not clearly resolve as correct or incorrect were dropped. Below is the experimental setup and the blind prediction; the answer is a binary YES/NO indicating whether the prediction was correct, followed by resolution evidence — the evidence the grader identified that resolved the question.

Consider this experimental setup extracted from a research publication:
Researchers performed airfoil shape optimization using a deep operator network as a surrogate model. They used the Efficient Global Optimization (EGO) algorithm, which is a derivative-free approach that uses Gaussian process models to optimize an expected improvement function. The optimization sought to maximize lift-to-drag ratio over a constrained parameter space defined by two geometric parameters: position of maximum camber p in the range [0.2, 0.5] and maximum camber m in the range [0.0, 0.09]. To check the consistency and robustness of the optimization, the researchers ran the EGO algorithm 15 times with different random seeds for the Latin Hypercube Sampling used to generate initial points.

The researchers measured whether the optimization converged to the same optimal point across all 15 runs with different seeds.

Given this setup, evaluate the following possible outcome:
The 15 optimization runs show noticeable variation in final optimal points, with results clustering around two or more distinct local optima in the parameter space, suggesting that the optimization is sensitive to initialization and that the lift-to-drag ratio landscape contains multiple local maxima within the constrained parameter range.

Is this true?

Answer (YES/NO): NO